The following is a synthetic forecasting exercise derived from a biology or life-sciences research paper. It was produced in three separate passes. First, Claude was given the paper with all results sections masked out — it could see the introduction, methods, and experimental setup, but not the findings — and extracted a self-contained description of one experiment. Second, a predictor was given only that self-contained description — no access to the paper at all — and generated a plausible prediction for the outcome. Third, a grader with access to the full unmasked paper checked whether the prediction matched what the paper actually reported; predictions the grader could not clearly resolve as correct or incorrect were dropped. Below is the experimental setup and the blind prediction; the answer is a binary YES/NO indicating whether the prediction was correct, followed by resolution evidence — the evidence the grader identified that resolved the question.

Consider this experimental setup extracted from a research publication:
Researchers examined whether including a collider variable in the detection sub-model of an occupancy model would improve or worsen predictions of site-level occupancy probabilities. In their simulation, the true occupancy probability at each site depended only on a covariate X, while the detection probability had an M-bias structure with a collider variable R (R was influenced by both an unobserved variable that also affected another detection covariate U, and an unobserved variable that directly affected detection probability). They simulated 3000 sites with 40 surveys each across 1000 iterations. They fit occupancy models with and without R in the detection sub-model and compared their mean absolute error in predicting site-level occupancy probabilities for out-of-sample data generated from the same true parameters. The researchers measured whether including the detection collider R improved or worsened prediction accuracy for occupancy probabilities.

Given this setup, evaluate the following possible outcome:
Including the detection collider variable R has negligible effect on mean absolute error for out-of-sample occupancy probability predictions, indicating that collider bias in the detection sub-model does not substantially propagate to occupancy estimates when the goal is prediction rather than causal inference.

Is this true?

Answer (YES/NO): NO